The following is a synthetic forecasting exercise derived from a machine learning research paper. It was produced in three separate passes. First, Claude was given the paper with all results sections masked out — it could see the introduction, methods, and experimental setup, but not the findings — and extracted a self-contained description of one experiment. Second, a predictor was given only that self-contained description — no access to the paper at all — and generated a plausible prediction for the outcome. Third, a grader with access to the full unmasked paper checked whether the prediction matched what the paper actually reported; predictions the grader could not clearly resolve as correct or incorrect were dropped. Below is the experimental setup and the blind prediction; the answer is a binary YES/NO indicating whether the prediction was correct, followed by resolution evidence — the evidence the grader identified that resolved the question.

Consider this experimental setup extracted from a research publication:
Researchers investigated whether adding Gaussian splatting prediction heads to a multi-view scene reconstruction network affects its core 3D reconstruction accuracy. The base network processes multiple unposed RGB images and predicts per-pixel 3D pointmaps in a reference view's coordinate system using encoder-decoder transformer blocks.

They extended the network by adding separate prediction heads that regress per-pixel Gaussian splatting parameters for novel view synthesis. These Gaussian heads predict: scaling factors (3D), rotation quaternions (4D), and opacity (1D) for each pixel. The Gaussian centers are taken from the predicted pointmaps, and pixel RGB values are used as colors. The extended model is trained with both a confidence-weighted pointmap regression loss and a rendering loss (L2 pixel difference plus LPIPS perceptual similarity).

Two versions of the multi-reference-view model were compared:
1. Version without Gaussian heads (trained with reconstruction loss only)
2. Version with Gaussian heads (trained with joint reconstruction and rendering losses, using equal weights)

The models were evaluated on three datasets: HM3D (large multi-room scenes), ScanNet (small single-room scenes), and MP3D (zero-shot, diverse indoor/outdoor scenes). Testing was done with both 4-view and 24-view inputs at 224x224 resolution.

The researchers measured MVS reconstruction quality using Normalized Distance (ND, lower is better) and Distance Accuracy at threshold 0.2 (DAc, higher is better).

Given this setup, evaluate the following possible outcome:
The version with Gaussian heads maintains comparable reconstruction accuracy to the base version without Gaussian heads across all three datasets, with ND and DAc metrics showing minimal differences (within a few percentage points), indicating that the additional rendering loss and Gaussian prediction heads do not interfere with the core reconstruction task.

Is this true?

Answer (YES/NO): YES